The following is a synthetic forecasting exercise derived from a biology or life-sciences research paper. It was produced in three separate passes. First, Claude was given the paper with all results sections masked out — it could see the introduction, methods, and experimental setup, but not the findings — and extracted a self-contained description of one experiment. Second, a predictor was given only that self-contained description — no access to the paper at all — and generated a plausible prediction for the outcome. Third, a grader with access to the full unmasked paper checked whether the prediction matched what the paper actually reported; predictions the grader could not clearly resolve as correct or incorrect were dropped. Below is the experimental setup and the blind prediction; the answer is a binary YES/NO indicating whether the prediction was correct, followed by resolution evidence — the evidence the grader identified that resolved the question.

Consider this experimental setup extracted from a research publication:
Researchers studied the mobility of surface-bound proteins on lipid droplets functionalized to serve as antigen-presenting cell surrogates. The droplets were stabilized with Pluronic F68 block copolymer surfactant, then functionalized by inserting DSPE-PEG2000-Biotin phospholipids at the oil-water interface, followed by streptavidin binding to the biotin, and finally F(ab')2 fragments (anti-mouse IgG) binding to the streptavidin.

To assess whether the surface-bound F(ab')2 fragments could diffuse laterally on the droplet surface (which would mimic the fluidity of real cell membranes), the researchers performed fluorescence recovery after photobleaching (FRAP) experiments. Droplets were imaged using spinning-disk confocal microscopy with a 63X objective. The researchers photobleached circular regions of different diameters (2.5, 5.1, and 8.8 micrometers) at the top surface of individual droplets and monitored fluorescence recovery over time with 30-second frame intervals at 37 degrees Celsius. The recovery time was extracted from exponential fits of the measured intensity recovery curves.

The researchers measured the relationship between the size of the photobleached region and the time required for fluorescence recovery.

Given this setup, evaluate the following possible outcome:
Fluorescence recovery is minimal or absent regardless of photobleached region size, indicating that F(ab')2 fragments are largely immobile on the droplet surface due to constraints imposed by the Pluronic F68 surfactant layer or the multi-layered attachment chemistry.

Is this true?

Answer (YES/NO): NO